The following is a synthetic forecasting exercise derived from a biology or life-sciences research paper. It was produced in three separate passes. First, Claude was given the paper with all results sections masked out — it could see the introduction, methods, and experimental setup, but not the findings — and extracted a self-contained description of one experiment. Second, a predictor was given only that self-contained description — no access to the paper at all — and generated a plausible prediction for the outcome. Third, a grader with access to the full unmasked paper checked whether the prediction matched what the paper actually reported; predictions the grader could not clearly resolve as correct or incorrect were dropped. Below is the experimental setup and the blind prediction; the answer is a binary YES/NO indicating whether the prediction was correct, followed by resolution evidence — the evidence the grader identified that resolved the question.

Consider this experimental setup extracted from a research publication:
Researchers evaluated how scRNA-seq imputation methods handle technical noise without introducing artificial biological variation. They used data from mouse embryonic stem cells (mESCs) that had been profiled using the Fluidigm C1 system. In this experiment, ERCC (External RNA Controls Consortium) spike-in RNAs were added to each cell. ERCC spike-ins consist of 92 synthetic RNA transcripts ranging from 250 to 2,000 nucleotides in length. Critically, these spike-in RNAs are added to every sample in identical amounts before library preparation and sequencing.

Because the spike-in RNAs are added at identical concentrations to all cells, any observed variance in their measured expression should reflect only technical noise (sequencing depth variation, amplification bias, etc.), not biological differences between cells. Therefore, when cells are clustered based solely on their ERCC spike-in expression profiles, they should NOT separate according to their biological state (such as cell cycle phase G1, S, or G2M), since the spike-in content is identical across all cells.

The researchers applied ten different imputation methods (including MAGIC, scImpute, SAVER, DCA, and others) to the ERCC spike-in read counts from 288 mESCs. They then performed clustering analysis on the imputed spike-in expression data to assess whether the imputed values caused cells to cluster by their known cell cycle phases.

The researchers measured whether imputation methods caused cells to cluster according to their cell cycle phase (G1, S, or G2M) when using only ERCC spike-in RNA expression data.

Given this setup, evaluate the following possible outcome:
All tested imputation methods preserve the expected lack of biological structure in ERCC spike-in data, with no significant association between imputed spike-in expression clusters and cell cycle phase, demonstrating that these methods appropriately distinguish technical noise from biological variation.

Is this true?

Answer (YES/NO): NO